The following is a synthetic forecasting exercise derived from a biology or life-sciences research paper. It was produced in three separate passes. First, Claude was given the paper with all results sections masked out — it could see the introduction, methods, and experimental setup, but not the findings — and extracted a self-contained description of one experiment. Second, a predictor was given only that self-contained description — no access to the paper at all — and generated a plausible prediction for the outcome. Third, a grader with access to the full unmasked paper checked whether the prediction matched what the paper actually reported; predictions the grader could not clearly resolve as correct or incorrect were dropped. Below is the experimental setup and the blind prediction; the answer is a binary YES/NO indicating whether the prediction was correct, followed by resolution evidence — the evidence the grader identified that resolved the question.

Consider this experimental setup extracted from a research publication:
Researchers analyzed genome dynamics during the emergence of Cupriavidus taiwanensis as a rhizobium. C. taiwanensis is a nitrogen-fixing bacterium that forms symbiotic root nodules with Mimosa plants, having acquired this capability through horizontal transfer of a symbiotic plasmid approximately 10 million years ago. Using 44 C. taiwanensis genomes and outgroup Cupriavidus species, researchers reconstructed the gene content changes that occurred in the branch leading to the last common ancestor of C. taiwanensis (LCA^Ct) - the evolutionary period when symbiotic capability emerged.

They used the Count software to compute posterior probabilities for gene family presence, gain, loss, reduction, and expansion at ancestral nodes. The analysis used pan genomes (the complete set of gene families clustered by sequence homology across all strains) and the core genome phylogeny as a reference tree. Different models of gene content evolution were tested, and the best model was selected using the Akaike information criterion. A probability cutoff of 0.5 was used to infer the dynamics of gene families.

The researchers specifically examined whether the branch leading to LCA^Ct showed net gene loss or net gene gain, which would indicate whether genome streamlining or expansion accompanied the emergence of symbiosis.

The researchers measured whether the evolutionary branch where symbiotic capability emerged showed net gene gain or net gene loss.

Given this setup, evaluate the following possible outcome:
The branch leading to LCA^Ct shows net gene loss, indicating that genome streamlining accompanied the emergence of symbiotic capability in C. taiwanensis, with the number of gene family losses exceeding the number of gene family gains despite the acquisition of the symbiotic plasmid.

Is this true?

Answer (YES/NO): NO